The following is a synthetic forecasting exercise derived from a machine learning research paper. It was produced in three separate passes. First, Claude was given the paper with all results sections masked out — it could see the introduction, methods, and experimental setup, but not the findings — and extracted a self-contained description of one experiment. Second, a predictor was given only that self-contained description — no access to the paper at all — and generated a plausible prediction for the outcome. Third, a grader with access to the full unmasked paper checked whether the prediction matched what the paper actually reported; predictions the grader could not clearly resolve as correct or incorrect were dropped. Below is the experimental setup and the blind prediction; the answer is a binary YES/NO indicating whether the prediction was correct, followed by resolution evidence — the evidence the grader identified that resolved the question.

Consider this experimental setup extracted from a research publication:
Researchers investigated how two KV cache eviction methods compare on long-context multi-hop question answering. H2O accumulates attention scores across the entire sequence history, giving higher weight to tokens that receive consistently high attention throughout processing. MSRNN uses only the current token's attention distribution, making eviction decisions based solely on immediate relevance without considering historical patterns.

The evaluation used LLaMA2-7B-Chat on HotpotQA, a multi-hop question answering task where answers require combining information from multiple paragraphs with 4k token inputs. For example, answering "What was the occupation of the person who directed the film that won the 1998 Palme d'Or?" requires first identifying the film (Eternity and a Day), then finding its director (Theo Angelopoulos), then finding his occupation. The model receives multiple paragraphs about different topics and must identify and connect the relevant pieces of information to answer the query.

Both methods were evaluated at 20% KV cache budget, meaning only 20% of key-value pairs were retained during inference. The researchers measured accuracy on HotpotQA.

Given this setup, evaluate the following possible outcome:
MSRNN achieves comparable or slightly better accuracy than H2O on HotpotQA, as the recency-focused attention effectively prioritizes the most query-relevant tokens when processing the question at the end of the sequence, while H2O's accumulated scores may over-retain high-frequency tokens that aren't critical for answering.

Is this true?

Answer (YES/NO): NO